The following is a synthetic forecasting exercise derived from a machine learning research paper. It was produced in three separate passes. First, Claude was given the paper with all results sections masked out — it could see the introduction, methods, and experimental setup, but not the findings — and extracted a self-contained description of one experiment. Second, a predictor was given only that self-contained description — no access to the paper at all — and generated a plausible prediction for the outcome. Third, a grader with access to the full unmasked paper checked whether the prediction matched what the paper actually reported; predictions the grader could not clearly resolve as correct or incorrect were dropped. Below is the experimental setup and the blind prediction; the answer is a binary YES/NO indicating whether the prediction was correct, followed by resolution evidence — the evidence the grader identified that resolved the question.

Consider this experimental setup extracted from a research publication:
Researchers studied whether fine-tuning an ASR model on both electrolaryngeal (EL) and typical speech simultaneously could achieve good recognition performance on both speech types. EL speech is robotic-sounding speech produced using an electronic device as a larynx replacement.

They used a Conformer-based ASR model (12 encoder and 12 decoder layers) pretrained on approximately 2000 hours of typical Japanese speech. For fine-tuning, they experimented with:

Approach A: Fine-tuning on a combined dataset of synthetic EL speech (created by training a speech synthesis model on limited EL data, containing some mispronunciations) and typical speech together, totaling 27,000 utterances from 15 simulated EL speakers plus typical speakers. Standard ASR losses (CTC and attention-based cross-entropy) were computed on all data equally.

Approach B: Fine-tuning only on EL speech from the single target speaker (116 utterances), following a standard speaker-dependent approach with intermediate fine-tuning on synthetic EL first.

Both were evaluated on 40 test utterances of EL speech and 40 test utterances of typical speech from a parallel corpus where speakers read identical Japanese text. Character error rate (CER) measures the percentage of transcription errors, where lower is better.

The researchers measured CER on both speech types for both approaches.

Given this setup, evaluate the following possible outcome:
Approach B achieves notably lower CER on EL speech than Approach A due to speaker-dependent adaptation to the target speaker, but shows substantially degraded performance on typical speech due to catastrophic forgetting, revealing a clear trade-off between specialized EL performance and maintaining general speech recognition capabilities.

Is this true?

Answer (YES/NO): YES